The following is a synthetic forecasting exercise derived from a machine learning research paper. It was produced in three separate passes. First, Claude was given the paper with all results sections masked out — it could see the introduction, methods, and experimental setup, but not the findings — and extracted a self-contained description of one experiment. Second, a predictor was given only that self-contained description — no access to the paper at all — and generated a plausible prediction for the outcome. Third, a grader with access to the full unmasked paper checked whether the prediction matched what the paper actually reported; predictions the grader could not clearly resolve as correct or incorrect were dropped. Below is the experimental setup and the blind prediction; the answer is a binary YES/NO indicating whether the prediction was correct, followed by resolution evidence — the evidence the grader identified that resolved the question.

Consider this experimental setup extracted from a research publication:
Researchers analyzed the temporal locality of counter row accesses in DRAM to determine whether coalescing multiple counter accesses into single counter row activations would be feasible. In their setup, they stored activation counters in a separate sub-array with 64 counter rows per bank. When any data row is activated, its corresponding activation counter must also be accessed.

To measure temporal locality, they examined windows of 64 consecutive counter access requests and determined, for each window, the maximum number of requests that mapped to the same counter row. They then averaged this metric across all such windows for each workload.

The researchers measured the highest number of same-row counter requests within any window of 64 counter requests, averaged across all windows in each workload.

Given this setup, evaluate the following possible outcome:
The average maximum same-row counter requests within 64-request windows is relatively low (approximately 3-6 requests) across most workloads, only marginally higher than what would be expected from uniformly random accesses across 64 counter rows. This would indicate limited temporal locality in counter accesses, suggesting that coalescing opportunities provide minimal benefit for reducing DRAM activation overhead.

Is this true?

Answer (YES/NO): NO